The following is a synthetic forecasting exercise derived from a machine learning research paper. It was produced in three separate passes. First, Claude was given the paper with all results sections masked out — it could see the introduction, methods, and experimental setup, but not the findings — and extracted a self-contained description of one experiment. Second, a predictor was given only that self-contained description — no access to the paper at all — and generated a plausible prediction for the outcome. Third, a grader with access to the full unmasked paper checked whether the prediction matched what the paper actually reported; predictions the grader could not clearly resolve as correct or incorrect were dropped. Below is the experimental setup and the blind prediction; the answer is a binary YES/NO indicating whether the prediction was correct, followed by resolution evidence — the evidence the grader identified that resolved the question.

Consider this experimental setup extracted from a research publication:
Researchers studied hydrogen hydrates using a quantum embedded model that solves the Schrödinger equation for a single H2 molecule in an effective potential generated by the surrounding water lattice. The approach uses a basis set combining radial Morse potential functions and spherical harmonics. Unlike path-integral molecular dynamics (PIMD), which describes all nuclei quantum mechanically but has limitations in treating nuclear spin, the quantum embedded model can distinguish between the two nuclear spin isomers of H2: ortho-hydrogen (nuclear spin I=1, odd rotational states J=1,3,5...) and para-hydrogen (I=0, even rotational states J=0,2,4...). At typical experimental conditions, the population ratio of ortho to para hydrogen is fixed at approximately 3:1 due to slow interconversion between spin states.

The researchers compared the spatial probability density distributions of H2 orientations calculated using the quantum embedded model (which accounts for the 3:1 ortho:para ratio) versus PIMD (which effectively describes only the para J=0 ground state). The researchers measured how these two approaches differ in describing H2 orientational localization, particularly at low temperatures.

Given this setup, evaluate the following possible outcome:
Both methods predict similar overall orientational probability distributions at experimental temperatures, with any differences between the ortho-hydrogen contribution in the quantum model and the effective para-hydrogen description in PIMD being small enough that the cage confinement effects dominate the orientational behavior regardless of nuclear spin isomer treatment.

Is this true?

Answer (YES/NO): NO